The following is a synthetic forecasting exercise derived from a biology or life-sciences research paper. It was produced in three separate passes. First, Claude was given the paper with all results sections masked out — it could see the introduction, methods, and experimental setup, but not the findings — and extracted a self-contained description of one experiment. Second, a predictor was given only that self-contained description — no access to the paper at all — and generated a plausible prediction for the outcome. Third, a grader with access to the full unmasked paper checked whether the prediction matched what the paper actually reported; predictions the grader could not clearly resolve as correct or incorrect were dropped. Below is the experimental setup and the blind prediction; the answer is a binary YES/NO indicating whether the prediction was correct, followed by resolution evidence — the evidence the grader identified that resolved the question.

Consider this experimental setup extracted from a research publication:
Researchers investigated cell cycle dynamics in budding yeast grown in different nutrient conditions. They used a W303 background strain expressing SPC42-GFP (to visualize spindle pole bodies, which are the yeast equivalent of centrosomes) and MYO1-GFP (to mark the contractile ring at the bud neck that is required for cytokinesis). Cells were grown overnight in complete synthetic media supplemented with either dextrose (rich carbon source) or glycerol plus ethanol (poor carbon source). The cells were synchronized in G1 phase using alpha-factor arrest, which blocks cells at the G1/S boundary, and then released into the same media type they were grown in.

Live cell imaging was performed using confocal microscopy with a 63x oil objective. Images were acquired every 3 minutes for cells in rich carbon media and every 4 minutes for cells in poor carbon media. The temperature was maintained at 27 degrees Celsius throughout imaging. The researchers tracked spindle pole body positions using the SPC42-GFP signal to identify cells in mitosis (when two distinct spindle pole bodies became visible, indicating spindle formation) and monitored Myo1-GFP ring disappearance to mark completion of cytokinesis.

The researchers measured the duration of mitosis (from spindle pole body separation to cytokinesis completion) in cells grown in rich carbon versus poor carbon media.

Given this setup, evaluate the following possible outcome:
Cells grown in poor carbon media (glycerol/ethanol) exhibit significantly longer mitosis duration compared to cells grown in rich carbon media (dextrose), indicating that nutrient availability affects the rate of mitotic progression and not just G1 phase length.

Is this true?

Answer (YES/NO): YES